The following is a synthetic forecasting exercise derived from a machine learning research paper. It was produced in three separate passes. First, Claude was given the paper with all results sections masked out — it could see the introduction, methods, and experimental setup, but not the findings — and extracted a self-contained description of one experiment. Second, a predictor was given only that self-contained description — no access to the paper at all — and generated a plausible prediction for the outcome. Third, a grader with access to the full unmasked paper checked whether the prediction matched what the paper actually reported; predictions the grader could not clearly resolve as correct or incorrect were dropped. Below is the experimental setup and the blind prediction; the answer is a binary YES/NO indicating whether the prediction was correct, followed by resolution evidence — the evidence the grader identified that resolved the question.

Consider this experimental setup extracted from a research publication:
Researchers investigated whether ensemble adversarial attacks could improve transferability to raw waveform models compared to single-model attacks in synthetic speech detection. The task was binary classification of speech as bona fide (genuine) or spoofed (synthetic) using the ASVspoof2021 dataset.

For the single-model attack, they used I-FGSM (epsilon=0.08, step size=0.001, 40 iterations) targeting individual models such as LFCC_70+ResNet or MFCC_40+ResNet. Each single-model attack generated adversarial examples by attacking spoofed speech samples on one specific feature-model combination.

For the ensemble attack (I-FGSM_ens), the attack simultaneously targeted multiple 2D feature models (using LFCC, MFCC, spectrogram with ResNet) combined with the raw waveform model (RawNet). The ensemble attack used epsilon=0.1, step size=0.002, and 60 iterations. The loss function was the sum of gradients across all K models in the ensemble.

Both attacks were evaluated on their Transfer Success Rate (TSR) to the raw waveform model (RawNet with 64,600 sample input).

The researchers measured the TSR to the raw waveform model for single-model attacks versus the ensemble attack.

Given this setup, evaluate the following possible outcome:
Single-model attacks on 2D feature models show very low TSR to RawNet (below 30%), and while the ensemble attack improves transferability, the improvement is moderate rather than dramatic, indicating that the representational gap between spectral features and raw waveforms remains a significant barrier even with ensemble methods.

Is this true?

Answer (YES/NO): NO